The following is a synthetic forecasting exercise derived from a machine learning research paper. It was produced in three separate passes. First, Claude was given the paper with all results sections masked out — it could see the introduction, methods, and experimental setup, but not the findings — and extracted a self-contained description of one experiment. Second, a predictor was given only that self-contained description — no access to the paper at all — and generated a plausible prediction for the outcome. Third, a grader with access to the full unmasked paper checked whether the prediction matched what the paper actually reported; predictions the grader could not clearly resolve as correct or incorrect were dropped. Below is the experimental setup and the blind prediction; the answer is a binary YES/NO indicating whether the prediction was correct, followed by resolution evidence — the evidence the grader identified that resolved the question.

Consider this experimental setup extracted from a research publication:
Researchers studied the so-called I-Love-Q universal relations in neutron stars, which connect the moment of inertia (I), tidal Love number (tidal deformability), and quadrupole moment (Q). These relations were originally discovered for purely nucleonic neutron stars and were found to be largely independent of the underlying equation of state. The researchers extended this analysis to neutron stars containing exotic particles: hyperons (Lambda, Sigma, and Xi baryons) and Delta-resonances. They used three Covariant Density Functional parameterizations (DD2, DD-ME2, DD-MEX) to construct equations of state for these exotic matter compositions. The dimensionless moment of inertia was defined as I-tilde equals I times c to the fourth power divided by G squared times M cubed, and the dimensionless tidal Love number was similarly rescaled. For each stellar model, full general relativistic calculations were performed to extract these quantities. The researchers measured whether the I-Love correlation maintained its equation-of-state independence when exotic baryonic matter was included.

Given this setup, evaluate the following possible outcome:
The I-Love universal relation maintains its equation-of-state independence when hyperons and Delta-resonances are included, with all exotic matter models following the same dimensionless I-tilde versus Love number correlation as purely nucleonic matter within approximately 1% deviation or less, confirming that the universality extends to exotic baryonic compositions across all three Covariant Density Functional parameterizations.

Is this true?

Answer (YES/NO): NO